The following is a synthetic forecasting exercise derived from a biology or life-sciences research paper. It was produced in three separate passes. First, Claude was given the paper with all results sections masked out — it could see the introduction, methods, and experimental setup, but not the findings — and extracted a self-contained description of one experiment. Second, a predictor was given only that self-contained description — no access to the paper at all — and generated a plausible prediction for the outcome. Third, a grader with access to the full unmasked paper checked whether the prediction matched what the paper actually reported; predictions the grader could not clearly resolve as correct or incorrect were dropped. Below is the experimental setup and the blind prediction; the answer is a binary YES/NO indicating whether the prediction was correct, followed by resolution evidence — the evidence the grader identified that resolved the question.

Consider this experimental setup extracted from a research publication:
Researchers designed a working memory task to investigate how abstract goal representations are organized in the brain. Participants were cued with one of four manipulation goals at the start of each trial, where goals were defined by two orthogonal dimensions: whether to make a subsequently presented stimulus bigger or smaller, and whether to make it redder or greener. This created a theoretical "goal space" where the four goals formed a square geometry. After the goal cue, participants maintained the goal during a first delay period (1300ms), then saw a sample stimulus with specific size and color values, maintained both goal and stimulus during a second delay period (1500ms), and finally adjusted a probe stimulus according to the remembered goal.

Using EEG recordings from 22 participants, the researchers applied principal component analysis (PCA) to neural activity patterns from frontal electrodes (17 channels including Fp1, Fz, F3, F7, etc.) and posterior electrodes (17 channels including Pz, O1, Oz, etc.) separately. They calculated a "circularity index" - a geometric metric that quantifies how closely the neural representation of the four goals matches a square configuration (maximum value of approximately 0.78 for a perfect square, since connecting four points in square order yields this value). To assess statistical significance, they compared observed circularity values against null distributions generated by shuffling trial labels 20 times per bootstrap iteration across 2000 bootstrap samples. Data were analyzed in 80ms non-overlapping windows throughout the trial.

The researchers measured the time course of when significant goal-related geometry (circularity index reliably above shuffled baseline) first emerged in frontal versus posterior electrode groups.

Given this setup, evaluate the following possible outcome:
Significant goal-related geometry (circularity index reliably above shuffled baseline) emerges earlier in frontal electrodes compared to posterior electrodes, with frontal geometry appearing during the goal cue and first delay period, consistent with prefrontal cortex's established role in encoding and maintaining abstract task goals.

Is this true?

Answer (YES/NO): NO